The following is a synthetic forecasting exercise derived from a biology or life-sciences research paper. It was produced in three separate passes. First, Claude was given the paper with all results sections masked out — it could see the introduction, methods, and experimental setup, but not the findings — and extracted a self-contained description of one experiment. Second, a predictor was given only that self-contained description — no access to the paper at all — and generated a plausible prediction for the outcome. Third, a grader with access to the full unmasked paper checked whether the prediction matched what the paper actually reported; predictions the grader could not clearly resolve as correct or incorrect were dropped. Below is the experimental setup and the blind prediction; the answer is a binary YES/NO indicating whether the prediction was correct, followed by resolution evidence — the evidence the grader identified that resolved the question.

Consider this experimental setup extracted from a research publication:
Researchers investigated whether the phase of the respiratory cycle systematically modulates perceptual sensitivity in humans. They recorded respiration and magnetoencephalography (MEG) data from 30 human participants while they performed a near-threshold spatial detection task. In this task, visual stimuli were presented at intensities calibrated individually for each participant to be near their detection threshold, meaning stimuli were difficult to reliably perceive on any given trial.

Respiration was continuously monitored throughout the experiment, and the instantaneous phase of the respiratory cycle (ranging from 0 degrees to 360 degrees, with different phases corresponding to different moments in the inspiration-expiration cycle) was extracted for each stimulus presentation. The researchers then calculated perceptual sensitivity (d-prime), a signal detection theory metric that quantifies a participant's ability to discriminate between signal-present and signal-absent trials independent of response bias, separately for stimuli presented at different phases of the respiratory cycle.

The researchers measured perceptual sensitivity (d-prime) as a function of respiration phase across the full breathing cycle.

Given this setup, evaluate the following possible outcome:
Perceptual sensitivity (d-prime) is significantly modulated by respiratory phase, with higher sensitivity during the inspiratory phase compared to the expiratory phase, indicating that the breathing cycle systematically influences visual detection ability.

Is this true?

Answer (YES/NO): NO